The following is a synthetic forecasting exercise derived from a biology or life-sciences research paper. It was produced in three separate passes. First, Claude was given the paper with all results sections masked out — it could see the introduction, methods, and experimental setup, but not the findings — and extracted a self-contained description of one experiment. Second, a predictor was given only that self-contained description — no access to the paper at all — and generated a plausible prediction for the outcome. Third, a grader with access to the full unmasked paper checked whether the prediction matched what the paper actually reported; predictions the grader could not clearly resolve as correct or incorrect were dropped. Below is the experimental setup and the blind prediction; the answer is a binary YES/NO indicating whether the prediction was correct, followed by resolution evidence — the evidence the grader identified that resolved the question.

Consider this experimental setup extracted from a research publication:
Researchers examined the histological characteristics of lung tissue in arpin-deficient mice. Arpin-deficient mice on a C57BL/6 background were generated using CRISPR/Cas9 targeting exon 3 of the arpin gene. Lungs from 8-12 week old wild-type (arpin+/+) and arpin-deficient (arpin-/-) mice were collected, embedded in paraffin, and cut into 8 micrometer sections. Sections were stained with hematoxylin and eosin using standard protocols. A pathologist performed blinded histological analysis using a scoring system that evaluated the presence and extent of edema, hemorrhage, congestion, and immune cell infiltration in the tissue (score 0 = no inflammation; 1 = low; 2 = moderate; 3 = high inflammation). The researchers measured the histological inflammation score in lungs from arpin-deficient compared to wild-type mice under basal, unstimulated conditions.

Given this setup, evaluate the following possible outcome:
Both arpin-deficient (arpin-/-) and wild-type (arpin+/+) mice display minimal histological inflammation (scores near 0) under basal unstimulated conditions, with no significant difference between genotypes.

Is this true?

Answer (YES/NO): NO